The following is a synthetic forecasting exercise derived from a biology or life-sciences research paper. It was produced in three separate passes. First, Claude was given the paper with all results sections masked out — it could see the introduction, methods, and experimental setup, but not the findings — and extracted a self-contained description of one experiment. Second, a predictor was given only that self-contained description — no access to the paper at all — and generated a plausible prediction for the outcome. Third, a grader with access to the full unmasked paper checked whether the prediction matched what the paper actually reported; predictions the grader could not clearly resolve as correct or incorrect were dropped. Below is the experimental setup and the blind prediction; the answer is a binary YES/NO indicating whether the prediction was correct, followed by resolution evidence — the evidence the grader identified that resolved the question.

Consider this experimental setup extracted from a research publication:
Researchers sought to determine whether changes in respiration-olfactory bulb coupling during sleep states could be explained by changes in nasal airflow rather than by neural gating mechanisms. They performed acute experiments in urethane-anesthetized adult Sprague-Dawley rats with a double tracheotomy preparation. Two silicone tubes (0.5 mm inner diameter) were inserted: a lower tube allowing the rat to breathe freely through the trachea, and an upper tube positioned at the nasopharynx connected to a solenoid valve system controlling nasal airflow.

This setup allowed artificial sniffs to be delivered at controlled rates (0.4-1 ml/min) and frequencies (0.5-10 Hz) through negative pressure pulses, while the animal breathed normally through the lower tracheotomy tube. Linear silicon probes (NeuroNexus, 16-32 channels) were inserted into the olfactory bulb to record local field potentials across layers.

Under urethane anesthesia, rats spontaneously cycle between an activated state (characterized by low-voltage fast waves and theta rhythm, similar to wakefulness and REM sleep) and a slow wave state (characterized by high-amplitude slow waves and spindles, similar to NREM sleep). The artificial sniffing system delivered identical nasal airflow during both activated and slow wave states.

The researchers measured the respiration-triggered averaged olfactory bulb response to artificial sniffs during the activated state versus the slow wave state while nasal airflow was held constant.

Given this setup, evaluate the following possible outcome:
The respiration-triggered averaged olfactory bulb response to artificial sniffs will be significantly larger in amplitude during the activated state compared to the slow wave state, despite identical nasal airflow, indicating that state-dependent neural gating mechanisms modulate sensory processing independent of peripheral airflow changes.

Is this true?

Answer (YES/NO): YES